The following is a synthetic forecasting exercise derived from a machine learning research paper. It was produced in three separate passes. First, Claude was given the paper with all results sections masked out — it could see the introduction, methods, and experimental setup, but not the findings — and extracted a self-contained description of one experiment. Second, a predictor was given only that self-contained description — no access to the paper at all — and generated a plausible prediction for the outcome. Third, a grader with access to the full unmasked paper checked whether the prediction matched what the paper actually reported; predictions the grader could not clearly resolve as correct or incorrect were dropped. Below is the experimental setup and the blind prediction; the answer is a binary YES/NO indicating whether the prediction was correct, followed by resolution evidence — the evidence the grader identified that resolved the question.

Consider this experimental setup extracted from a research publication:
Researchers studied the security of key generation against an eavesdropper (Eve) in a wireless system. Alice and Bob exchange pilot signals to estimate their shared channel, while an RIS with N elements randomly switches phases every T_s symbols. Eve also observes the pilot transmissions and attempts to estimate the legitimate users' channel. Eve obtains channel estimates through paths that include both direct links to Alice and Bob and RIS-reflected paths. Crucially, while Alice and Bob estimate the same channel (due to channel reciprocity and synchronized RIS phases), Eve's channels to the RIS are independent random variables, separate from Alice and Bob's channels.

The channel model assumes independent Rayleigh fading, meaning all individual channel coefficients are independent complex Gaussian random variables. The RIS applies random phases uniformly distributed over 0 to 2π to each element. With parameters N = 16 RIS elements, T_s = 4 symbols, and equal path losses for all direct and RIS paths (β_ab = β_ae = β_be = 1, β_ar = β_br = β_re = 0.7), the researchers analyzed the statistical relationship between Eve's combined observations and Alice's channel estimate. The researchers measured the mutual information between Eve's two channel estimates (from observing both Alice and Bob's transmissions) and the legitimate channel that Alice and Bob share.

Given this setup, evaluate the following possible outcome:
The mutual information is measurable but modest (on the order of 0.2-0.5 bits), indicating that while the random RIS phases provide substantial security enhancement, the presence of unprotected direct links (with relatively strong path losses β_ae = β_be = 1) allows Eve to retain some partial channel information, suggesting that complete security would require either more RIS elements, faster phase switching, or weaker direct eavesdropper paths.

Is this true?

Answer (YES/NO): NO